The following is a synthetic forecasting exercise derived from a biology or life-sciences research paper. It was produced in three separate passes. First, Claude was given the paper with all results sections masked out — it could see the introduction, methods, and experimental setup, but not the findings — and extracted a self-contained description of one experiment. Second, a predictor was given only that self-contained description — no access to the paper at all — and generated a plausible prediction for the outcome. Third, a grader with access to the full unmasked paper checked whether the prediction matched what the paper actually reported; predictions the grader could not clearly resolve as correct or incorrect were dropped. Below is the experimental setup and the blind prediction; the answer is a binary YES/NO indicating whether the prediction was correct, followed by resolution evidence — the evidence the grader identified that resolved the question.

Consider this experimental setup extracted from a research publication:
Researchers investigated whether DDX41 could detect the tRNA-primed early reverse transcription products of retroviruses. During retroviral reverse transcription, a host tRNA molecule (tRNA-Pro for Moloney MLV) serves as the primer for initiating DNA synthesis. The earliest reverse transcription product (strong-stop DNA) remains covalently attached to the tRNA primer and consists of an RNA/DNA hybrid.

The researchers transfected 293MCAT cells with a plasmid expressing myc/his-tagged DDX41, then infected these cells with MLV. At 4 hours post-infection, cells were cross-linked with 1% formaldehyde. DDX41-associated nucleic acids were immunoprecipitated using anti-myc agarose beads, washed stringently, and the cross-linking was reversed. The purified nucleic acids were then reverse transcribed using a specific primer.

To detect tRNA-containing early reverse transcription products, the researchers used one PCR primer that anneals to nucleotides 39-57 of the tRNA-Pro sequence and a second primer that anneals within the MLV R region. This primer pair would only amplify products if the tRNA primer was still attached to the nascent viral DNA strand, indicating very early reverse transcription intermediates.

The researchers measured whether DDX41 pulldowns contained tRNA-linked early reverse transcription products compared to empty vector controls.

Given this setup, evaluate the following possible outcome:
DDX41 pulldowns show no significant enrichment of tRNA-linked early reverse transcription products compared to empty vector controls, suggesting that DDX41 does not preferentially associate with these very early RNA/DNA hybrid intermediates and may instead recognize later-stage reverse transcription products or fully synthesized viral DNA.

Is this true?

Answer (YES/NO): NO